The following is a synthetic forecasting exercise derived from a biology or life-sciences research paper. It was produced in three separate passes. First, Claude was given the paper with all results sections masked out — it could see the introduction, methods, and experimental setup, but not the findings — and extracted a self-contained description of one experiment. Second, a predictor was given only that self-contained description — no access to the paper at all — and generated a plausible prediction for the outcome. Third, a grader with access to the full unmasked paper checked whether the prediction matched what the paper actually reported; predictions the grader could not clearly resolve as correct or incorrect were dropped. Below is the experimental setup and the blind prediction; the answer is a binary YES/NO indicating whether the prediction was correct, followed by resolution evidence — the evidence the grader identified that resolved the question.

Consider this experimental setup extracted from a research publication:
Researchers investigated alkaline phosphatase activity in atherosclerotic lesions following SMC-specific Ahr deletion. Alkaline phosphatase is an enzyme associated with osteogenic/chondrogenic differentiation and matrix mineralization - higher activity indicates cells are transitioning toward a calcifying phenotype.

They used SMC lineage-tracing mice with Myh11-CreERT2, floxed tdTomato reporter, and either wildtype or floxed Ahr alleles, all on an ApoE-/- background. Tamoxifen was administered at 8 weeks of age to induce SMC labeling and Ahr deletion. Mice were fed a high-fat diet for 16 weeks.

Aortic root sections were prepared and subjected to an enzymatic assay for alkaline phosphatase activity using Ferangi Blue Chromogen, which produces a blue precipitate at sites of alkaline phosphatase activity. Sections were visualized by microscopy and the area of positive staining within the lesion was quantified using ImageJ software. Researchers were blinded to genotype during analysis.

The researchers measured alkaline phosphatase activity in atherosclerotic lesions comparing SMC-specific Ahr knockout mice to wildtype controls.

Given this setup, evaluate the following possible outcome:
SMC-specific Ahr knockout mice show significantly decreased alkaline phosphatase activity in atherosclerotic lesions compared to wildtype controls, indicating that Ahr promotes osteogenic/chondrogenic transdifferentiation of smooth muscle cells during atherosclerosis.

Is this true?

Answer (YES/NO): NO